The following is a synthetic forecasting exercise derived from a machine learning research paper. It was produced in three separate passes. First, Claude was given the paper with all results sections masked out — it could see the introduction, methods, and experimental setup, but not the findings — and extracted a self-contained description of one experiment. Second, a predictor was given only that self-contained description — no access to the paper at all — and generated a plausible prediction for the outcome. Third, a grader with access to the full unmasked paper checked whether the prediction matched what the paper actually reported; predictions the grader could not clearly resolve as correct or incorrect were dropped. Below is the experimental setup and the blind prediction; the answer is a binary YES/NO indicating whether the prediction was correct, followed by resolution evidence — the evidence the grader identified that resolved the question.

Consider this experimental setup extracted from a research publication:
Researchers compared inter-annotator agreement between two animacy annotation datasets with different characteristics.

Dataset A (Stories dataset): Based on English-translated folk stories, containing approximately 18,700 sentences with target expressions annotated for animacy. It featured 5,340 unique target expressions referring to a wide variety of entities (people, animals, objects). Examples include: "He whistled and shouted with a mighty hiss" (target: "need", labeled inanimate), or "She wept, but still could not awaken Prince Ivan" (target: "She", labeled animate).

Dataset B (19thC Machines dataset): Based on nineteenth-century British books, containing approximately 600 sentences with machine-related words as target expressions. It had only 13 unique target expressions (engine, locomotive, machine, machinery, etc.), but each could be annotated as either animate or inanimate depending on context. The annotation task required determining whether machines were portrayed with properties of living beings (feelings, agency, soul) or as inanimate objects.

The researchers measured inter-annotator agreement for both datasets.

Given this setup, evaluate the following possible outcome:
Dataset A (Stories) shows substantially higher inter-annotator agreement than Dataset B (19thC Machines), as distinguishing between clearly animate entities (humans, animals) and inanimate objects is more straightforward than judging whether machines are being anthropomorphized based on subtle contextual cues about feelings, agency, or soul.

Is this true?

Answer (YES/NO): YES